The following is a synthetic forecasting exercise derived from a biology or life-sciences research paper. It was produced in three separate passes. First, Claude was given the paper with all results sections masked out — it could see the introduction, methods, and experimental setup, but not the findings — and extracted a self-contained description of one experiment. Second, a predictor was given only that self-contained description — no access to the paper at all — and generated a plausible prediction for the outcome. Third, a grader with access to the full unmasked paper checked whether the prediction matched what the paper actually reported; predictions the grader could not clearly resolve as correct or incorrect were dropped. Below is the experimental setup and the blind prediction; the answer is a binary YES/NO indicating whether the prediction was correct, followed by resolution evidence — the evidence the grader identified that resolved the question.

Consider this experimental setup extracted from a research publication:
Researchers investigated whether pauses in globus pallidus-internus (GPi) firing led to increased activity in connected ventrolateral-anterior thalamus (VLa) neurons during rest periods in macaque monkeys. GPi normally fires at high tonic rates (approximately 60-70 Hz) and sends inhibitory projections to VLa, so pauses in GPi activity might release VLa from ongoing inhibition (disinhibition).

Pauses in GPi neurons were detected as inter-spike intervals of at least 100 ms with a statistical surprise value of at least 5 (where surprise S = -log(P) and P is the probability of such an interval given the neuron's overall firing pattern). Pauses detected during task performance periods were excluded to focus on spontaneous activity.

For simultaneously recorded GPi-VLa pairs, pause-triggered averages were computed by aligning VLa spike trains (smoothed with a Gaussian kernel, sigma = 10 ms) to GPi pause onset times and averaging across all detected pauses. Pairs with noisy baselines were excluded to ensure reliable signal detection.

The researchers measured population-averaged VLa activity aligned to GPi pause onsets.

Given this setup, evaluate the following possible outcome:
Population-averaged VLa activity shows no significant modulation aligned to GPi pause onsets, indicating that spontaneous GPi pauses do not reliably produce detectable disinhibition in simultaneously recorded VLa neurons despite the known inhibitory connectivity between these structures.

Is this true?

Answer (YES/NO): NO